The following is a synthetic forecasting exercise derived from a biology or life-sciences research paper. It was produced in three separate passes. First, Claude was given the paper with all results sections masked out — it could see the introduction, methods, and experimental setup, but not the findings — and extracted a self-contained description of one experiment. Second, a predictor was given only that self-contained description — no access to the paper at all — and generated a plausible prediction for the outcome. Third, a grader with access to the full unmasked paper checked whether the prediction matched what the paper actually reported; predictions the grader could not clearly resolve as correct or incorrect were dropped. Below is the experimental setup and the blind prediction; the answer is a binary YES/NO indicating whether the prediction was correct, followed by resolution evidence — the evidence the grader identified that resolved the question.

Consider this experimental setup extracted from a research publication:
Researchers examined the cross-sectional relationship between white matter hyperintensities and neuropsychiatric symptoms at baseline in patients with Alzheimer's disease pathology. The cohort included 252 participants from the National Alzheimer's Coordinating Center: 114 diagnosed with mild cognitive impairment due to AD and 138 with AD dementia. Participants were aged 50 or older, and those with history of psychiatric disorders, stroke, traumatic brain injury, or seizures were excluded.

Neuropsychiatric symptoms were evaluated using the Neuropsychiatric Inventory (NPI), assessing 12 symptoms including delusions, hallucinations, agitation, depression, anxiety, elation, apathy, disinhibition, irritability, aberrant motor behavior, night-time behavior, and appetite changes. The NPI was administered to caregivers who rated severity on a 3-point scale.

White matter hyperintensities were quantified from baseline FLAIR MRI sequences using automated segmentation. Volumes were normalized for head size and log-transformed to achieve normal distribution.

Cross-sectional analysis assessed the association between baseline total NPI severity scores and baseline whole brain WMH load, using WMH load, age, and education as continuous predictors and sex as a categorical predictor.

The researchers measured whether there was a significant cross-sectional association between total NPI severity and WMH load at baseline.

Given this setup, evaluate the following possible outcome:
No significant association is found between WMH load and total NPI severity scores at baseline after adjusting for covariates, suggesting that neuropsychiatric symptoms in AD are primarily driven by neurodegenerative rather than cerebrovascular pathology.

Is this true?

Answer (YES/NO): YES